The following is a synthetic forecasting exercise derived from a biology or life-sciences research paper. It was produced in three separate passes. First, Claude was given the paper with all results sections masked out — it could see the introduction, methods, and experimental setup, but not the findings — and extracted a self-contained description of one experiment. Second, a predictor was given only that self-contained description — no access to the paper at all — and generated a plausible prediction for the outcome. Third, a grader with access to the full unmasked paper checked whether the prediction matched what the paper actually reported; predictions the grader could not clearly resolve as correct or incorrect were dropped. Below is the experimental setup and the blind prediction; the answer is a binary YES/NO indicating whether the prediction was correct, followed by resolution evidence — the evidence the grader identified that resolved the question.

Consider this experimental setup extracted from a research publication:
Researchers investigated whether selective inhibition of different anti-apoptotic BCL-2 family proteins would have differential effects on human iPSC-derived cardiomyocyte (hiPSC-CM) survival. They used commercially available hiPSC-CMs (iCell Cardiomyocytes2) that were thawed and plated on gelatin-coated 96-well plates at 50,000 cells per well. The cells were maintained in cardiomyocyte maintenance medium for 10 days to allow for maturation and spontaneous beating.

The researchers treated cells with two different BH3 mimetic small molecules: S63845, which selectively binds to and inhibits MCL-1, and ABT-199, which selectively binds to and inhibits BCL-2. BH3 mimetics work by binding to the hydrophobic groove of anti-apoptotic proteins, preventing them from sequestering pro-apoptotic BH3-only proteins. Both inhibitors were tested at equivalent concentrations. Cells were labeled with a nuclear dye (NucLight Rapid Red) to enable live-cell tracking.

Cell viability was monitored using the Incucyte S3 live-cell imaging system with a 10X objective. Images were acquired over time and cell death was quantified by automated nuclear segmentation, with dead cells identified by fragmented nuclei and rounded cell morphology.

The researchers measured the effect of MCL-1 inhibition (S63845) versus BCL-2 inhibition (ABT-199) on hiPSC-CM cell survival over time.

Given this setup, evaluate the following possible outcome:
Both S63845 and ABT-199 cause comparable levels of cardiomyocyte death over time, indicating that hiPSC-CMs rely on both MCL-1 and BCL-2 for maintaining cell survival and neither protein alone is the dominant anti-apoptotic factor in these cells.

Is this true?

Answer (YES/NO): NO